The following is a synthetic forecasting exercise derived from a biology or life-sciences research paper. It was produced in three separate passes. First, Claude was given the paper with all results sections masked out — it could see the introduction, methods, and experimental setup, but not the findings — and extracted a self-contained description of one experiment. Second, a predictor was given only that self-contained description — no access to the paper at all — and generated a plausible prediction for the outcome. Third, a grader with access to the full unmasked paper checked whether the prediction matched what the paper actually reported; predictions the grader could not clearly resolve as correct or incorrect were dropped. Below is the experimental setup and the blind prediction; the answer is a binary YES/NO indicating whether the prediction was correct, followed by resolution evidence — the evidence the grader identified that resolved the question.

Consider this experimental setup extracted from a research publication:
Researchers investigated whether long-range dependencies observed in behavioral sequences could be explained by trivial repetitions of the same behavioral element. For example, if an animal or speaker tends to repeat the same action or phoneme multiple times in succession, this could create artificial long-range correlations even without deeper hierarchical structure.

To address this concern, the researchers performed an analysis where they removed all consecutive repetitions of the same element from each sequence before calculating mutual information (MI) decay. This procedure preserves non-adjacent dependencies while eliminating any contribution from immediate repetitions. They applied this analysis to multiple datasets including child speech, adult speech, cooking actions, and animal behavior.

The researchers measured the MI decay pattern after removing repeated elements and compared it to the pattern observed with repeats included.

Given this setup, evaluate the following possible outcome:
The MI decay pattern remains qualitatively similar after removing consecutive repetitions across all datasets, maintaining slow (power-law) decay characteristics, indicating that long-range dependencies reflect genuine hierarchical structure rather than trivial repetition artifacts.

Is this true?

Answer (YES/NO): YES